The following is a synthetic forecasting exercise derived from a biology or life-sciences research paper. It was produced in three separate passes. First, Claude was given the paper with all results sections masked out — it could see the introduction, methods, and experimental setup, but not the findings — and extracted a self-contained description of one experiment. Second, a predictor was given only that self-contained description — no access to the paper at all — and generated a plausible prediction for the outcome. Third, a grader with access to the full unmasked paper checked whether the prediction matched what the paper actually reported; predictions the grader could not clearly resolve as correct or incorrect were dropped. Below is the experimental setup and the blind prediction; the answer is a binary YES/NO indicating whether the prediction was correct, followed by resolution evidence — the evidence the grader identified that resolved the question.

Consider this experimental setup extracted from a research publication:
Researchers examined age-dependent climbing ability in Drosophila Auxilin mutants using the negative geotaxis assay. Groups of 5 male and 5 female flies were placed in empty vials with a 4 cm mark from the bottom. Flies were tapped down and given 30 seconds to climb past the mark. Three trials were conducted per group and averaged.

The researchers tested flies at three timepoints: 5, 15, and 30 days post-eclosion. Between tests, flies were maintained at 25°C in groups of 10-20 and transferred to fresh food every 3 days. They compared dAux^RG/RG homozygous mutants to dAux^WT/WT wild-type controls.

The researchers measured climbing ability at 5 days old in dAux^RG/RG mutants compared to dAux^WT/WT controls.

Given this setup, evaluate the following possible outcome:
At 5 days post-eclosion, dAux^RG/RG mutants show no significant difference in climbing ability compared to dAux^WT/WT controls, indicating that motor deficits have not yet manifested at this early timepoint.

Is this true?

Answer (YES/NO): YES